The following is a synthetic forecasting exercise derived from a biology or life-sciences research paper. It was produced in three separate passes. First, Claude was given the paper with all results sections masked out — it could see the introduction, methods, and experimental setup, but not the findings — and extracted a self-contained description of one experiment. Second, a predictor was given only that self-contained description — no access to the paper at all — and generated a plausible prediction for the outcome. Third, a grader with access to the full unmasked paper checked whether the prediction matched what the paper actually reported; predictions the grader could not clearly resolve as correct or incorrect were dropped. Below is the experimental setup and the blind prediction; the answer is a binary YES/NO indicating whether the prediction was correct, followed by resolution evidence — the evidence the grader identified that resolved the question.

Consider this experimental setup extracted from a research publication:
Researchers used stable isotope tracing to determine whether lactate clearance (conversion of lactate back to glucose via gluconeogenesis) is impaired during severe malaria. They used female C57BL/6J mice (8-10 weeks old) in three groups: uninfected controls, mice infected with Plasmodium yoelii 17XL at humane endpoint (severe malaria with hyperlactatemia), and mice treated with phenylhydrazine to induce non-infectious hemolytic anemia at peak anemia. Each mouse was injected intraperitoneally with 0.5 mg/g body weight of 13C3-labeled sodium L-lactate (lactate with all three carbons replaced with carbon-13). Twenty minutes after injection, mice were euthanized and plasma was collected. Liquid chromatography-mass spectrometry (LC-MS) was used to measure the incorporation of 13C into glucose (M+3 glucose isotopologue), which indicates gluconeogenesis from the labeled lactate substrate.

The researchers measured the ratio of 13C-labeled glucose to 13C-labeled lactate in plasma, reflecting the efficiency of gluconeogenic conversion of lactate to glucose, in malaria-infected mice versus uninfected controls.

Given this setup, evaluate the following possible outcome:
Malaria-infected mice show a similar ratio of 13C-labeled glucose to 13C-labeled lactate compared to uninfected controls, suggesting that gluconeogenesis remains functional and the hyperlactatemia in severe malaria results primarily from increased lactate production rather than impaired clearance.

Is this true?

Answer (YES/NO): NO